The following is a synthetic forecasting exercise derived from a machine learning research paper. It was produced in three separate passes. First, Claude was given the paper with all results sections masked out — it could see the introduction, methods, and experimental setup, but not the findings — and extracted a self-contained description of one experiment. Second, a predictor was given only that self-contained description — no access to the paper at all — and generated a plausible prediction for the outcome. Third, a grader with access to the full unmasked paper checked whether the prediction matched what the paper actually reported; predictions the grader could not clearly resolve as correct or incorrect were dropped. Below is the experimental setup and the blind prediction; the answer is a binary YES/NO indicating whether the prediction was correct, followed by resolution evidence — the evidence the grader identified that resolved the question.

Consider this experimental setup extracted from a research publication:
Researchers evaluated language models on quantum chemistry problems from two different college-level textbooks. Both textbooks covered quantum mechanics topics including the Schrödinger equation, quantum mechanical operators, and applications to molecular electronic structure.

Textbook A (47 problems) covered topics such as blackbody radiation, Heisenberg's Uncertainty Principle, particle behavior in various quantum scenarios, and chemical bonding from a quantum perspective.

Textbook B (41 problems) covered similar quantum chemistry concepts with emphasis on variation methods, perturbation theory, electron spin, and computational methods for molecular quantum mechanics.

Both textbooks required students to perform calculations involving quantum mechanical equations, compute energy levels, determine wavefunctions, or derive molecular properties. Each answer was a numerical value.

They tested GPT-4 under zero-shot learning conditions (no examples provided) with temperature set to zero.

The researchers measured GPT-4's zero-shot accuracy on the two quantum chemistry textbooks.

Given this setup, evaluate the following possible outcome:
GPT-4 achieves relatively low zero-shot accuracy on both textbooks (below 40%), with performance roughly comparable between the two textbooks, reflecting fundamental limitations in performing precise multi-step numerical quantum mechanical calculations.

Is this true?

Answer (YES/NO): YES